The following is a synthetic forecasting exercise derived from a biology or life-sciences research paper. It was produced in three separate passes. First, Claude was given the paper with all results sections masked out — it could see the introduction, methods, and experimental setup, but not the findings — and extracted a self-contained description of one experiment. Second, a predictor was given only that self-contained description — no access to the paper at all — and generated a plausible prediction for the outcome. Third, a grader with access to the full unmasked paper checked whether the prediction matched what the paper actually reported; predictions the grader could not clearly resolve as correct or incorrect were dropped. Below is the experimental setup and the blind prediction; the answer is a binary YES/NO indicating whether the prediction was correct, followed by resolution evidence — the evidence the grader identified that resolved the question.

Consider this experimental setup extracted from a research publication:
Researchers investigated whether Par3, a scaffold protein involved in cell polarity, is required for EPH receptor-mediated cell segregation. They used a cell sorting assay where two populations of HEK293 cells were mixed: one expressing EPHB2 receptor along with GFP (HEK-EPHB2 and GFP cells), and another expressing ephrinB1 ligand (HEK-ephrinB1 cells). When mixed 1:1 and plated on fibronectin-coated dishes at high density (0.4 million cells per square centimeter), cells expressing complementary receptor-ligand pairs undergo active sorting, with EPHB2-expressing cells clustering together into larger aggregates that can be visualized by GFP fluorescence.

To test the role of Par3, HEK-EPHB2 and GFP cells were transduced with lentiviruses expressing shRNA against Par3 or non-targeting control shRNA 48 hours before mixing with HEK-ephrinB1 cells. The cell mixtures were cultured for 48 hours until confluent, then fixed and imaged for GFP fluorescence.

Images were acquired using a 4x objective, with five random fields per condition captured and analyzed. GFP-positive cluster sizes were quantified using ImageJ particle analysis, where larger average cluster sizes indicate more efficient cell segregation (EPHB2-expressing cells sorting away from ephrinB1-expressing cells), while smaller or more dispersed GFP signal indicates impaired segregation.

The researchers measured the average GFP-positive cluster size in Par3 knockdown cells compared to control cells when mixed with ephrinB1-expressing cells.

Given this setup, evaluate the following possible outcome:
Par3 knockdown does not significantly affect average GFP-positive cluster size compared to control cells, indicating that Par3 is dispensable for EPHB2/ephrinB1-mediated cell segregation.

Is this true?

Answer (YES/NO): NO